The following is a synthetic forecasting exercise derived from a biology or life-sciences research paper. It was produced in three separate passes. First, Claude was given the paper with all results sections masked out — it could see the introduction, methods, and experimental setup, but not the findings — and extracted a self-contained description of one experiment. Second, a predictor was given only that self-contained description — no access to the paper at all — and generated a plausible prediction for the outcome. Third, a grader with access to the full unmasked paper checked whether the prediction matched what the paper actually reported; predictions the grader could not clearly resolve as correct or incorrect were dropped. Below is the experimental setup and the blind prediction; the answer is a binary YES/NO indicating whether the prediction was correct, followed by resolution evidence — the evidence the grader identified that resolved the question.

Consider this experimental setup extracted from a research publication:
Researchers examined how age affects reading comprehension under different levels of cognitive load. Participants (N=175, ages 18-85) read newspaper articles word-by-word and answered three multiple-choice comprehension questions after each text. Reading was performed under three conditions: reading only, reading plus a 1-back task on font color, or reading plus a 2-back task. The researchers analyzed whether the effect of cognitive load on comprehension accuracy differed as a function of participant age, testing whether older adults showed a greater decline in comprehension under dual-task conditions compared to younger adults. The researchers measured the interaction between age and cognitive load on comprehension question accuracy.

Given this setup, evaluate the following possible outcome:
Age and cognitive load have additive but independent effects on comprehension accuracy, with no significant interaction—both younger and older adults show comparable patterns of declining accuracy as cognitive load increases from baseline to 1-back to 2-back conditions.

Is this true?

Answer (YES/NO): YES